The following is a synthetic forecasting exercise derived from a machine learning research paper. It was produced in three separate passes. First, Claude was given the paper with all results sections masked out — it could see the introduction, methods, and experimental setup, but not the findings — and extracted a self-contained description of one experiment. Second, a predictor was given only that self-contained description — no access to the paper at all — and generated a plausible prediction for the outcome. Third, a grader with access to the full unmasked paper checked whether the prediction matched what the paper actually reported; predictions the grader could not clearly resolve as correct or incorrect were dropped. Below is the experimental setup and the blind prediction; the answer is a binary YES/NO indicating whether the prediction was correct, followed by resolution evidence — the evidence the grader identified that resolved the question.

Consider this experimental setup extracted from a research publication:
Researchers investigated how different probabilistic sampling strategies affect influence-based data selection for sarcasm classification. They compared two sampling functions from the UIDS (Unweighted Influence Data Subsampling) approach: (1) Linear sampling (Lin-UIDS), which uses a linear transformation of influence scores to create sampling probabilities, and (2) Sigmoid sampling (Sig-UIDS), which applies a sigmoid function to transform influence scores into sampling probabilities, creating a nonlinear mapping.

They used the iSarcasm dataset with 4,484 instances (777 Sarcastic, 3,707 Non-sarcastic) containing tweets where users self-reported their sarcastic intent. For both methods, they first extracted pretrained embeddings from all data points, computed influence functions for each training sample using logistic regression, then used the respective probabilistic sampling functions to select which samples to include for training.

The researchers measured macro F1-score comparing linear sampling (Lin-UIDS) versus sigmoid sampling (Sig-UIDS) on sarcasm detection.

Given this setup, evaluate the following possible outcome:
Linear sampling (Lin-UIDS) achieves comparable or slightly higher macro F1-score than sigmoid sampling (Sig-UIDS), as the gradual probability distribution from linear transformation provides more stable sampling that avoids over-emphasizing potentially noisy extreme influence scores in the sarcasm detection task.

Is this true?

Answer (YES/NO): NO